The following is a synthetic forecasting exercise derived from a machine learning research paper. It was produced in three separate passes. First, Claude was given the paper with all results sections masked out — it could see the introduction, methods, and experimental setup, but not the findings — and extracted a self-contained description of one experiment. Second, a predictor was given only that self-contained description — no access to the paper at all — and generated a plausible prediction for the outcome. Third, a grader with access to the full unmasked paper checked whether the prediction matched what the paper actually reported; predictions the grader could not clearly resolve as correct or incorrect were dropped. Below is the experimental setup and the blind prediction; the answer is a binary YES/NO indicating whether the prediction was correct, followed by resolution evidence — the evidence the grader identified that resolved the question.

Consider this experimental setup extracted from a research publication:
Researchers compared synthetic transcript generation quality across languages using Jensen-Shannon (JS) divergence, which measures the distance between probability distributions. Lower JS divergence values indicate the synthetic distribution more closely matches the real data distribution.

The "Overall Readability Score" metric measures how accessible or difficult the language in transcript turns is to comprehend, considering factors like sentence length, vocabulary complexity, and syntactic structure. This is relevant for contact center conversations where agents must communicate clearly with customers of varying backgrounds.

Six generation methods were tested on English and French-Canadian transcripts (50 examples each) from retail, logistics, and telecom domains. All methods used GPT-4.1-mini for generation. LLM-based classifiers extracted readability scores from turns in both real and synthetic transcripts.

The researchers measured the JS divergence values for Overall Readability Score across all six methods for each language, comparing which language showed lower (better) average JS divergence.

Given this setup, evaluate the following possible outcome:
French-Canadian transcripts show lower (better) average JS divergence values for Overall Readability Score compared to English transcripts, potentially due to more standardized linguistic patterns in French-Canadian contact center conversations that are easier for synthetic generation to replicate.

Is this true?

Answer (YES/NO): NO